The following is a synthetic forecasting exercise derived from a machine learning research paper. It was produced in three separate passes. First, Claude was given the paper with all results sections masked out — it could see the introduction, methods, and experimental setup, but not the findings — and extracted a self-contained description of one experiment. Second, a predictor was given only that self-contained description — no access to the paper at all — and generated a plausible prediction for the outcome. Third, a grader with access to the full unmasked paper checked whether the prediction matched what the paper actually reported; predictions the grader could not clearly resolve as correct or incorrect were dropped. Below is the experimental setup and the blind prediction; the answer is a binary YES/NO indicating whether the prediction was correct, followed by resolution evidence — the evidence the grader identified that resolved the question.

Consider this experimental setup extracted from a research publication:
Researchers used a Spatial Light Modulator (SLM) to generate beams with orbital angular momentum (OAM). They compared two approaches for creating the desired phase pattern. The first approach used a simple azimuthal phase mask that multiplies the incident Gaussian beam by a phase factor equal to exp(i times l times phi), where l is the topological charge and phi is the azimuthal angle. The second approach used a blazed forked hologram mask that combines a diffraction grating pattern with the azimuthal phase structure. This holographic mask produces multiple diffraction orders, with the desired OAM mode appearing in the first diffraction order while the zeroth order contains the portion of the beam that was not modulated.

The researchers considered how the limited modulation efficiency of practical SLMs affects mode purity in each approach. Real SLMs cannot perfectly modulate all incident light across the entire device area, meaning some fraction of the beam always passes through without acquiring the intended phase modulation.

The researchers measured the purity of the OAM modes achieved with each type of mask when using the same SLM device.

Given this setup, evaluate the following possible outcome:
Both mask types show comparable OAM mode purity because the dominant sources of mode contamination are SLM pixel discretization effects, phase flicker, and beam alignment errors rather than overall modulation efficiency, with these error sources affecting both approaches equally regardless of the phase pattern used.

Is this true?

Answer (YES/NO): NO